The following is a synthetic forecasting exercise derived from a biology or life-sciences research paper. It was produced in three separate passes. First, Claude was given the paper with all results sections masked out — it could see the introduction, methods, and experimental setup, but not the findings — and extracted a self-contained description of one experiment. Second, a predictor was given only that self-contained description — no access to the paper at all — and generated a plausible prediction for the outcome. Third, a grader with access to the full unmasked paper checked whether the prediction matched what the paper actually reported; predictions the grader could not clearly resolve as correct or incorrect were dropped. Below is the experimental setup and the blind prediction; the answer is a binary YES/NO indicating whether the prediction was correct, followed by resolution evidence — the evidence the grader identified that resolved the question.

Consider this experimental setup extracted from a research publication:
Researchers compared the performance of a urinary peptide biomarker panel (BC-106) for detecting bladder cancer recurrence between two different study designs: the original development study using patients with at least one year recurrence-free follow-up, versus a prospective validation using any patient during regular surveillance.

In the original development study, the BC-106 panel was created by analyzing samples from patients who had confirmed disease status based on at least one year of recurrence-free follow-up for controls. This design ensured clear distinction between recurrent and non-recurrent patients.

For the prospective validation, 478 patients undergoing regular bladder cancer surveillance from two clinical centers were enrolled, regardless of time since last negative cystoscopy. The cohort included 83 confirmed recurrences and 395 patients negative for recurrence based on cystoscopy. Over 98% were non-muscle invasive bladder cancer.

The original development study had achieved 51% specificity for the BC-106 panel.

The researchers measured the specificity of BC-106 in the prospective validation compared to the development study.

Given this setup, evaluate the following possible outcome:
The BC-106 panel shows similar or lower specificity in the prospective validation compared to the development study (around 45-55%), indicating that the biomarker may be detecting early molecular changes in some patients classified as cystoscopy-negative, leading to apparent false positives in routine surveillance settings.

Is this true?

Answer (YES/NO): NO